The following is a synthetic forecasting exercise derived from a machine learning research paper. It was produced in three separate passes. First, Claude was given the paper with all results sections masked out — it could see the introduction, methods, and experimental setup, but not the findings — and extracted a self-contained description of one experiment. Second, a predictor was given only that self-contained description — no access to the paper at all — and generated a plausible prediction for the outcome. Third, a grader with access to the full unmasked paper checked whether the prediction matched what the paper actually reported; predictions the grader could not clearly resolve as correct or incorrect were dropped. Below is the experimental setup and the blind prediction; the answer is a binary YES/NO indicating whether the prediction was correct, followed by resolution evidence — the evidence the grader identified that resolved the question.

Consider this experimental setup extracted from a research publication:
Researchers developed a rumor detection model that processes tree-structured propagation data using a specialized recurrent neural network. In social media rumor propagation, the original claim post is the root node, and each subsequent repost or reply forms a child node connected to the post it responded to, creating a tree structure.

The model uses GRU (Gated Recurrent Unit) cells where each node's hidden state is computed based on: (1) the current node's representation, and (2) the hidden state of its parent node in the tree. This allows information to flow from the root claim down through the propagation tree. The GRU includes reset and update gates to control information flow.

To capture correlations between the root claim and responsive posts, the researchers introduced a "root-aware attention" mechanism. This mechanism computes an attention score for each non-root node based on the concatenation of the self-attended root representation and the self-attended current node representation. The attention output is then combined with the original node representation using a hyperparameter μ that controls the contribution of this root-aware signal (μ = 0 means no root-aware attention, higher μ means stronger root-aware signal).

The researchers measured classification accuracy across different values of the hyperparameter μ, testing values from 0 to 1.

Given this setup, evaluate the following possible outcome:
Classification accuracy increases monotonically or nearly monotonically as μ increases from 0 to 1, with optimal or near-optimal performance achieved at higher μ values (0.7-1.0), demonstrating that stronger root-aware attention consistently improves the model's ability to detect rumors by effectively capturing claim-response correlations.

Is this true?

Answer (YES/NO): NO